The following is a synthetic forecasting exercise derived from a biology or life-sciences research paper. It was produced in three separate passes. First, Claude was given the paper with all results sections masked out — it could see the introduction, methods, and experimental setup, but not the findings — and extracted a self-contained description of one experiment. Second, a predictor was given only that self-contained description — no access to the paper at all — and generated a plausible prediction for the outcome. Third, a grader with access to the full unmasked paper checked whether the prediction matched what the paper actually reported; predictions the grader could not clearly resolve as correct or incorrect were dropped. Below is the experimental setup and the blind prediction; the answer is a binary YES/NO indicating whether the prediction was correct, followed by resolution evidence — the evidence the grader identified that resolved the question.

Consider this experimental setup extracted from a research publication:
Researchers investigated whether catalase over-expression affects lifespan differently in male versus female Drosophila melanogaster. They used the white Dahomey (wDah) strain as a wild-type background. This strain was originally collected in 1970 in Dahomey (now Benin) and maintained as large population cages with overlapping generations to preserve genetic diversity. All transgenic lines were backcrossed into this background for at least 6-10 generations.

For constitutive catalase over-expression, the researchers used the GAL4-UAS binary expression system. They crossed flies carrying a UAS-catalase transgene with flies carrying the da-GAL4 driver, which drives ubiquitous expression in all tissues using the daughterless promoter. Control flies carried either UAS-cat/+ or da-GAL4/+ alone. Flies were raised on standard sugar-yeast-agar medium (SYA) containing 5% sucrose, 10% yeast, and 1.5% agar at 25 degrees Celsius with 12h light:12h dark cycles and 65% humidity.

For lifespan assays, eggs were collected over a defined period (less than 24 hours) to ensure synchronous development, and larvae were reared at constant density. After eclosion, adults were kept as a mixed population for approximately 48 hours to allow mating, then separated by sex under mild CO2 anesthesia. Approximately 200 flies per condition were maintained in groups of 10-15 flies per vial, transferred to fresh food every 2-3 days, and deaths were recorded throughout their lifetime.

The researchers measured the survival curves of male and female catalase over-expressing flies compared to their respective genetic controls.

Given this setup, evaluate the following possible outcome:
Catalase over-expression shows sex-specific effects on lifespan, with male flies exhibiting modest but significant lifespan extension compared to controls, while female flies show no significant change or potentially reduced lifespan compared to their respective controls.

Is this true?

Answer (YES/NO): NO